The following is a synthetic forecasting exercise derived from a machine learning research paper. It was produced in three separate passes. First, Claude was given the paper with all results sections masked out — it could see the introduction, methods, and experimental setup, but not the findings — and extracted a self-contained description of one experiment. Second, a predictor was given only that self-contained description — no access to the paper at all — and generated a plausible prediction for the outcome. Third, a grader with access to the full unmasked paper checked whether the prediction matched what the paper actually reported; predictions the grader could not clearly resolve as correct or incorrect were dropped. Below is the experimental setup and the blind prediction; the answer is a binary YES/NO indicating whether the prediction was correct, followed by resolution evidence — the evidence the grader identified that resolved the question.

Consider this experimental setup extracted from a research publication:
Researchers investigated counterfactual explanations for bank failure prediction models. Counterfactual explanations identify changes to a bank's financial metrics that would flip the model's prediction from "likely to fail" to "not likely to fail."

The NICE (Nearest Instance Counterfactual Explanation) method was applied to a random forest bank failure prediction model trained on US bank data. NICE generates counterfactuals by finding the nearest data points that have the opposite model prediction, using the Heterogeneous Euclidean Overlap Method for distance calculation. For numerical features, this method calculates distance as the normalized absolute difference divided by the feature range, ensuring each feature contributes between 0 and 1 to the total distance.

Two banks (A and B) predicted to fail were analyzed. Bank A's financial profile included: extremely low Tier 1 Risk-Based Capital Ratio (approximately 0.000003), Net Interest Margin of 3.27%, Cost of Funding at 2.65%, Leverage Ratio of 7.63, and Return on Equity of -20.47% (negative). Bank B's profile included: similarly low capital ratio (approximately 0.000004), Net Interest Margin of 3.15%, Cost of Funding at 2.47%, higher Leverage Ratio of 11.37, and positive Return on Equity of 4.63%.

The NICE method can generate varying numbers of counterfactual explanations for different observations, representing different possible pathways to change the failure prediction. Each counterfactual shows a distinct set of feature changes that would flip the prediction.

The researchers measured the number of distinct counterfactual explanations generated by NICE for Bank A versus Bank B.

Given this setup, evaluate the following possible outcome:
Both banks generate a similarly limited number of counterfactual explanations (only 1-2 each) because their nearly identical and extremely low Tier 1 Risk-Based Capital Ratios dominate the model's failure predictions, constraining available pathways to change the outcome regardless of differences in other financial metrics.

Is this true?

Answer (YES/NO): NO